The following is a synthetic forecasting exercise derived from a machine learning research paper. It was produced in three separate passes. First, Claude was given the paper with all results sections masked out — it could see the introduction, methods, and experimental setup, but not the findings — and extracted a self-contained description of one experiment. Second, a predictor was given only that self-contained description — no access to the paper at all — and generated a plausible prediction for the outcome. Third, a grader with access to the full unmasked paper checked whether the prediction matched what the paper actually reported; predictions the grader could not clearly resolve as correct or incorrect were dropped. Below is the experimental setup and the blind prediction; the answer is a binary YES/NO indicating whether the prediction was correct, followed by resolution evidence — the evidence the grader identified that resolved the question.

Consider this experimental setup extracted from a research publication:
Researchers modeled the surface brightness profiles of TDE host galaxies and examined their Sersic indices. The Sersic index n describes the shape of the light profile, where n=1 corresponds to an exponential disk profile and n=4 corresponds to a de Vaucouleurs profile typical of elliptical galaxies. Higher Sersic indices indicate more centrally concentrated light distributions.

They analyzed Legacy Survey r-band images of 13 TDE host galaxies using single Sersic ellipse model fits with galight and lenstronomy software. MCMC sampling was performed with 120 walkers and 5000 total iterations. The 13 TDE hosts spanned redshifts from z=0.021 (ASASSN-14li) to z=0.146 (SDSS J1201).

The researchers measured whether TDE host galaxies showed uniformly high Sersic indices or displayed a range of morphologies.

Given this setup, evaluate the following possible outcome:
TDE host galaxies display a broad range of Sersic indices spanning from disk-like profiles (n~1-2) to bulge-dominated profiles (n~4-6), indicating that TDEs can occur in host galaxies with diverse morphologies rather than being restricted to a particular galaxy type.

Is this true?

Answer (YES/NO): NO